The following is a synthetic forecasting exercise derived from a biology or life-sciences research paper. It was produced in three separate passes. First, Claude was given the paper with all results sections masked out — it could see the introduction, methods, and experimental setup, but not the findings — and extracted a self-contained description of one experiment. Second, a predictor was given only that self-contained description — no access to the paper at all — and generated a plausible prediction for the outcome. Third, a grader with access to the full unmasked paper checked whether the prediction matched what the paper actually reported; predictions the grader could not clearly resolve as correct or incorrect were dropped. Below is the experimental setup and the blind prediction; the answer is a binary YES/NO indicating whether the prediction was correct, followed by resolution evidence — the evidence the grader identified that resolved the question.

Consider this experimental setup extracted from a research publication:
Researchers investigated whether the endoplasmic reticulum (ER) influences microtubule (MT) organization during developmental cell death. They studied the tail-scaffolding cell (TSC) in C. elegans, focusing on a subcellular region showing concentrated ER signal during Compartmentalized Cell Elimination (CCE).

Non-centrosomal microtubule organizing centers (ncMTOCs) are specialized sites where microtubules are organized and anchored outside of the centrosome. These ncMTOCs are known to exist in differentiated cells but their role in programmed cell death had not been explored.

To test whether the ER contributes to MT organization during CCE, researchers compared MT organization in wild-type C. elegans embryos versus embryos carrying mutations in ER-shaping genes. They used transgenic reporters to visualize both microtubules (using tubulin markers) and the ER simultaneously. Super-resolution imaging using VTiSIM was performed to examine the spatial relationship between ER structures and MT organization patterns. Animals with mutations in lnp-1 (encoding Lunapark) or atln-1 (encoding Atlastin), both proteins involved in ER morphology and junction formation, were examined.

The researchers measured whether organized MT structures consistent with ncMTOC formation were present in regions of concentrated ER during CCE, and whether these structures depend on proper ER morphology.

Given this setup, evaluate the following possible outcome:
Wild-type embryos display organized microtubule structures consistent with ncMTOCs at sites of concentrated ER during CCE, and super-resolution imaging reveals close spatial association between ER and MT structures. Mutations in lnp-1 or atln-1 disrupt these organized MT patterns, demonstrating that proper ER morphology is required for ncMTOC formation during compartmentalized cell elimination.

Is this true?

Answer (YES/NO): YES